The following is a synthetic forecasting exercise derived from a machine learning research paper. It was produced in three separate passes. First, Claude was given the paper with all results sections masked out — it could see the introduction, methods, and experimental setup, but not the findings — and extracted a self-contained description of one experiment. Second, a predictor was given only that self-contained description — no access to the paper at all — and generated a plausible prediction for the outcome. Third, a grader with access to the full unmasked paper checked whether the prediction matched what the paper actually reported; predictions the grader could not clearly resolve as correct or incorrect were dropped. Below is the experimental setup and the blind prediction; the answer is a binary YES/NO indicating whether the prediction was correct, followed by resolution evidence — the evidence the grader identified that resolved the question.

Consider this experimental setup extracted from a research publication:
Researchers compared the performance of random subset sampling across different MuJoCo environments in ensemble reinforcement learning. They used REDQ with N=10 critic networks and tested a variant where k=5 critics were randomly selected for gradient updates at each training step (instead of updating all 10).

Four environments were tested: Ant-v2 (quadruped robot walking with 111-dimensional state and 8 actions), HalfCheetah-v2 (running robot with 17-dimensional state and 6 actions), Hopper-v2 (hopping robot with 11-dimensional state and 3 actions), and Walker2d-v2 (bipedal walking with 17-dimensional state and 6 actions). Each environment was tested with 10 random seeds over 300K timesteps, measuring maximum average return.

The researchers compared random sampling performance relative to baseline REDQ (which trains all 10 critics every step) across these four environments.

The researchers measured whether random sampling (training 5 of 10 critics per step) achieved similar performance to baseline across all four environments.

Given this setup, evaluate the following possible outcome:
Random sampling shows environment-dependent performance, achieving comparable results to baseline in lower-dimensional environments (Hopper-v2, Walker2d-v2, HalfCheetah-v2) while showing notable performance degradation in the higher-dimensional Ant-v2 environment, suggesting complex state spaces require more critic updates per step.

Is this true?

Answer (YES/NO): NO